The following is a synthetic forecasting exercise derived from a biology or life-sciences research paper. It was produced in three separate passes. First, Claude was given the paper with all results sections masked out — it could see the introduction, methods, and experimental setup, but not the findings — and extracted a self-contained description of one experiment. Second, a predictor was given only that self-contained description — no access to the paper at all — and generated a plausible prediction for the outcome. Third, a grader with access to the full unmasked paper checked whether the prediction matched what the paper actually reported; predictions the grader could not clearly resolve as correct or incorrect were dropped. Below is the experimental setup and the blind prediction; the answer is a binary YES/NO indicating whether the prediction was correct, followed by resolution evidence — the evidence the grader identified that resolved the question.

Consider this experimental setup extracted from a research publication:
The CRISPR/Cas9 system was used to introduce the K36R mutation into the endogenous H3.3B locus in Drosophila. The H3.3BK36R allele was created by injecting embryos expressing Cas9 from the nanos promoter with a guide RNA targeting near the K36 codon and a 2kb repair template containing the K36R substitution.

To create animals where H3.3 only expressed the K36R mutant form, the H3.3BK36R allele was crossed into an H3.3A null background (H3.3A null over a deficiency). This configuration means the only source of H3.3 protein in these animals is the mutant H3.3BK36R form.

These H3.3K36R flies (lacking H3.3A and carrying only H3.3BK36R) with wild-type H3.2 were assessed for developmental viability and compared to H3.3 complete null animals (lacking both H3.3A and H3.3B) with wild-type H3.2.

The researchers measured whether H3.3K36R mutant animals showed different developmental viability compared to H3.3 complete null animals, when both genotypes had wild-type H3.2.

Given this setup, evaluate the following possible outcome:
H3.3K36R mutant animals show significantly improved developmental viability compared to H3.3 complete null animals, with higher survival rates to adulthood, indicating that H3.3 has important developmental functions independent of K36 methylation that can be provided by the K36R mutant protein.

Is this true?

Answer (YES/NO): YES